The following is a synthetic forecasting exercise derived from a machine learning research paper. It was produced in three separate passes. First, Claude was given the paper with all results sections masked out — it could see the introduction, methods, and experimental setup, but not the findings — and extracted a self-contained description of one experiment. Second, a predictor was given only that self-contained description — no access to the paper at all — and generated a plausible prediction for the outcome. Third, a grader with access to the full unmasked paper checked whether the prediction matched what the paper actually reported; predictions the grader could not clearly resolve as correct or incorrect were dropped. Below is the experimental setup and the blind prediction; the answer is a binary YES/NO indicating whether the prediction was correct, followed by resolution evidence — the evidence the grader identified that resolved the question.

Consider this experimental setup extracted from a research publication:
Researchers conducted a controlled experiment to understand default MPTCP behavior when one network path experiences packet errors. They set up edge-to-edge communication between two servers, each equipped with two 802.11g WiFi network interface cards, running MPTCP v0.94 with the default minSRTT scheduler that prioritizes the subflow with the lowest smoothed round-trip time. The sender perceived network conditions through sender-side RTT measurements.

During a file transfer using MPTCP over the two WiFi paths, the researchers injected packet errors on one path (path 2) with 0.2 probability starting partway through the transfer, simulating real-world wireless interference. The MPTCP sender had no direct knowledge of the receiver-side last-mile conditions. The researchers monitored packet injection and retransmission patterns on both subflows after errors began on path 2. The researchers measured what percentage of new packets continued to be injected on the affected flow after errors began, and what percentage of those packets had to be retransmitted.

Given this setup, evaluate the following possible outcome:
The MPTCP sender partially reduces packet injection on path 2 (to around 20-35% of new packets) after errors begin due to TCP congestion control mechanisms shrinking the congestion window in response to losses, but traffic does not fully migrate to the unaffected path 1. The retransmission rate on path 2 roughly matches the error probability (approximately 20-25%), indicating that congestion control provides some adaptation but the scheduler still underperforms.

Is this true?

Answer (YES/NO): NO